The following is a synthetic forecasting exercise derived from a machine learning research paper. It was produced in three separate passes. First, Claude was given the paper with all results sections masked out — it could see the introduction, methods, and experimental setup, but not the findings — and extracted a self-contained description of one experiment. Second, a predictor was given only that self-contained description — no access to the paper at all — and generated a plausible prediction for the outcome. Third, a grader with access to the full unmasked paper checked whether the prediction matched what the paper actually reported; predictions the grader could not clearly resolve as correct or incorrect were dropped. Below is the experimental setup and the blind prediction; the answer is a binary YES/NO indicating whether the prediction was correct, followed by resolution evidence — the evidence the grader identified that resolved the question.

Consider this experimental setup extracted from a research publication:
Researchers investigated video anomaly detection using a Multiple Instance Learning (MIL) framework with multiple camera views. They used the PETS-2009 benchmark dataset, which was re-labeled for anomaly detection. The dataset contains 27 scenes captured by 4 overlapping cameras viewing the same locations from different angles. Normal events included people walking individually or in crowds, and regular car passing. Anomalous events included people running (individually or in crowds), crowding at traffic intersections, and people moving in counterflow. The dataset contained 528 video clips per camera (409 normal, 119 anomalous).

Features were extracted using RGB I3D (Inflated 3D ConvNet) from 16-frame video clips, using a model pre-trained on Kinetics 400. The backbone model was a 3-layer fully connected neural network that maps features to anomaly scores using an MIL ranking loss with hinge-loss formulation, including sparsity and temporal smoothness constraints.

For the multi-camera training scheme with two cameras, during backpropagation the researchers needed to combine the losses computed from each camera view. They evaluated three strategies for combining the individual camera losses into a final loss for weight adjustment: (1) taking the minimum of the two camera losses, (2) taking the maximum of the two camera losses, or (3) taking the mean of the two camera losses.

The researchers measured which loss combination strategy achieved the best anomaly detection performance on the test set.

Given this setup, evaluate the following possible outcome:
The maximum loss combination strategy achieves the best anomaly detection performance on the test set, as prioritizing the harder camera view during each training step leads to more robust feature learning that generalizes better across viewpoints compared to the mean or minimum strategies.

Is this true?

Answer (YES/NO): YES